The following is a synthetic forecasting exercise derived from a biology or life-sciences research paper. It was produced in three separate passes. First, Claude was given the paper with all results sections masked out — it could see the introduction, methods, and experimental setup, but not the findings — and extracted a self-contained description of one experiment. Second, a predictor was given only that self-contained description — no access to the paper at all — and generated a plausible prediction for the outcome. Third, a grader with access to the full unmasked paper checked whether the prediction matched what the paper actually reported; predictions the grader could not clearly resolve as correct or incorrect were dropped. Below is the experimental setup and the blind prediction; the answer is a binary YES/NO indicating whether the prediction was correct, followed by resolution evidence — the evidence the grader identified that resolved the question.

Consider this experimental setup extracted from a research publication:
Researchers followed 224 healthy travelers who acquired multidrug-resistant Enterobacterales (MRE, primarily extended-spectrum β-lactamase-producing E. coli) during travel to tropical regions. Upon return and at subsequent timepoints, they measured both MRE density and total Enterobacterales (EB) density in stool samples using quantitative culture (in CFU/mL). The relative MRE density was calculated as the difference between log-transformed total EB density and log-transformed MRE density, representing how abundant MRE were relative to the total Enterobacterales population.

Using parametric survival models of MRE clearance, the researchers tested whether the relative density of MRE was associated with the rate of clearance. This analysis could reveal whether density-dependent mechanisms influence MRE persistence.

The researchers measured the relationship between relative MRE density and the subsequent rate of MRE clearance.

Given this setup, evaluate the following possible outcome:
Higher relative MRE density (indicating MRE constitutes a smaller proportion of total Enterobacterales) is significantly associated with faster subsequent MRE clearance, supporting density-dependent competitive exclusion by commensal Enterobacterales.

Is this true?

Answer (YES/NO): NO